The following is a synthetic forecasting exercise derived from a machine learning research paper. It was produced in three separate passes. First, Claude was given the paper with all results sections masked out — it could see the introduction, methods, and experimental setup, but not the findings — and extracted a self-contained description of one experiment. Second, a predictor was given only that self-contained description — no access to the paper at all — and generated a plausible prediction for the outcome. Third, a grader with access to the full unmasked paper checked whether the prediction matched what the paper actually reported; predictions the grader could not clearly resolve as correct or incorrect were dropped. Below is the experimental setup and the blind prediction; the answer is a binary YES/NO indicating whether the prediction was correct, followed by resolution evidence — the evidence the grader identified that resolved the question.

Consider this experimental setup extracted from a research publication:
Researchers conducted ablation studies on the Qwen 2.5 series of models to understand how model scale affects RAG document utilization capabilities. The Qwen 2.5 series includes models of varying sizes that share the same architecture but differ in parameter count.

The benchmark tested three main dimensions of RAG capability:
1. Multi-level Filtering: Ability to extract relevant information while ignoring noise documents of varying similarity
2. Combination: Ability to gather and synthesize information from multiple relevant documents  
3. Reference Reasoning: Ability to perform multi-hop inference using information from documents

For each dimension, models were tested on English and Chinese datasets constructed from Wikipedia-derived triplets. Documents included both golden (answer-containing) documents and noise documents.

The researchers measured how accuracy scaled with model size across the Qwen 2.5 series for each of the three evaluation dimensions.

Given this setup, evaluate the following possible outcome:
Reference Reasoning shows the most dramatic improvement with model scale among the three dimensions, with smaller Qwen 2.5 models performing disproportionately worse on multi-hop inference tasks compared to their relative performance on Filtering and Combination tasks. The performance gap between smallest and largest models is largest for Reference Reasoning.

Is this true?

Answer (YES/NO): NO